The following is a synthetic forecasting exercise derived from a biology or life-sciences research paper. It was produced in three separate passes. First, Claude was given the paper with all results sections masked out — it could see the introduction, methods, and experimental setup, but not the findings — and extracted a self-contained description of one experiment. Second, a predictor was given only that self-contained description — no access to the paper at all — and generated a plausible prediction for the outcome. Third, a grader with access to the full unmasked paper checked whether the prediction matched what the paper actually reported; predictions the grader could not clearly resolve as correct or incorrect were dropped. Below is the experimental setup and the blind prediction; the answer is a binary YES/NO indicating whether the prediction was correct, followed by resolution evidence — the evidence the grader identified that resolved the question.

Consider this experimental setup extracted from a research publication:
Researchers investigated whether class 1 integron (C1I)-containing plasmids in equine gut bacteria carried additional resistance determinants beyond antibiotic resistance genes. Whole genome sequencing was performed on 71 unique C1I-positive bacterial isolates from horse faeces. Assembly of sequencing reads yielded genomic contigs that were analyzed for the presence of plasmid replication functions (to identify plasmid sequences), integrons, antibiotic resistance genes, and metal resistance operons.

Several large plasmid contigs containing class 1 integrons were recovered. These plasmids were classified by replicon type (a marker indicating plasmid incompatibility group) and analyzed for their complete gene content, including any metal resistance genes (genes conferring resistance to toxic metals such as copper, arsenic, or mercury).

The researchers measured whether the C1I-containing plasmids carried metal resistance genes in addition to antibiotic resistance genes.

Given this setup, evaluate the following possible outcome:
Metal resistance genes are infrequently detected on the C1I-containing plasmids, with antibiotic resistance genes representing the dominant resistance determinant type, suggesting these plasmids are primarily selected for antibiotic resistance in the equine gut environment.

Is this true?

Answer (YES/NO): NO